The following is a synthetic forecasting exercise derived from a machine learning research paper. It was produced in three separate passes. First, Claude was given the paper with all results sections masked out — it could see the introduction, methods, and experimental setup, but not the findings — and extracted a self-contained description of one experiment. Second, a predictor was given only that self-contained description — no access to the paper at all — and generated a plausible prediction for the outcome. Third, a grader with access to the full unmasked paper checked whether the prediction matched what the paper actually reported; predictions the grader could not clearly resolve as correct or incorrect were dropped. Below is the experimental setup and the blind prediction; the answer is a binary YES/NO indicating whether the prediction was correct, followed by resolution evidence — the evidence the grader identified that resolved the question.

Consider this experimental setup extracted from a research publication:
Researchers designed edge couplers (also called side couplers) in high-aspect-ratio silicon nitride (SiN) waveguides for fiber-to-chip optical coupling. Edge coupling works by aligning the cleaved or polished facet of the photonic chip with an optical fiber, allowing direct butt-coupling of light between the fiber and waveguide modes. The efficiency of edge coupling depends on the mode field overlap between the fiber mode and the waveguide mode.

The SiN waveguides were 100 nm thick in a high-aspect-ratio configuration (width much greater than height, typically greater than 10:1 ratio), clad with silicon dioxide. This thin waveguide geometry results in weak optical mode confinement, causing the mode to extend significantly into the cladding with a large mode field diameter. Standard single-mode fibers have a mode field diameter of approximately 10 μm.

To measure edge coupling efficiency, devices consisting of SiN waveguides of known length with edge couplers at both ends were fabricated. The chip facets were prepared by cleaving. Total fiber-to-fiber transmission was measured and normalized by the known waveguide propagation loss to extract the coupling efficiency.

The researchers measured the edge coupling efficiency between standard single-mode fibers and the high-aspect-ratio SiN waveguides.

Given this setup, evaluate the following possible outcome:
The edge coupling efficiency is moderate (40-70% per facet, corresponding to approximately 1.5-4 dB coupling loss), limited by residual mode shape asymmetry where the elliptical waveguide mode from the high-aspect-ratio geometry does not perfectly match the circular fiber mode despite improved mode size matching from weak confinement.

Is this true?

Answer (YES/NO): YES